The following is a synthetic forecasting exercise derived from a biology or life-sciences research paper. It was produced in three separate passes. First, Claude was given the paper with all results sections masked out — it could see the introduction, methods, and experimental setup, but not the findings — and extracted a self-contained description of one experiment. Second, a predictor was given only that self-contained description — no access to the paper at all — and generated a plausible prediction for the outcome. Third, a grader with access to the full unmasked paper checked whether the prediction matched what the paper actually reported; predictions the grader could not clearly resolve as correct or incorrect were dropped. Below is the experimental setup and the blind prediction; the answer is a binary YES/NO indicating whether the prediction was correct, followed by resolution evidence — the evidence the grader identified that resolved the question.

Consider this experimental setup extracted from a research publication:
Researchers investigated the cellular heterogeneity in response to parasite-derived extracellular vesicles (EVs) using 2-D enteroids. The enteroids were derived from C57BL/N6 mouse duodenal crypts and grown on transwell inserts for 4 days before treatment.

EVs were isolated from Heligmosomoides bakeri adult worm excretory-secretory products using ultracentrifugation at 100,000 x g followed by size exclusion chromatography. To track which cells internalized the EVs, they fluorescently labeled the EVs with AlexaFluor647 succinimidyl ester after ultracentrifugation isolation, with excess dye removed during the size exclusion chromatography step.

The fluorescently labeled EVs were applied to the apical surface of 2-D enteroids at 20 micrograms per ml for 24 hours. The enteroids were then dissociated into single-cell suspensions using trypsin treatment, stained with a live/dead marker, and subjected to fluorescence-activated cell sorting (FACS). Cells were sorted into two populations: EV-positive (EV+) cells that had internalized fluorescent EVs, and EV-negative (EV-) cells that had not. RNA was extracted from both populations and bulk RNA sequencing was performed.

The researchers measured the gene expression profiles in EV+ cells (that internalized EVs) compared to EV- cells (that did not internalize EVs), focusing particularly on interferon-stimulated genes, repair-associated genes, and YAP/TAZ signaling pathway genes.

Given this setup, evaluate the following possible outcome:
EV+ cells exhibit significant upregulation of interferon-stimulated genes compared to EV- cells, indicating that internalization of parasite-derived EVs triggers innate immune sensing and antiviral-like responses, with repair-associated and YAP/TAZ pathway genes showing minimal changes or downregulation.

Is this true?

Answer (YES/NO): NO